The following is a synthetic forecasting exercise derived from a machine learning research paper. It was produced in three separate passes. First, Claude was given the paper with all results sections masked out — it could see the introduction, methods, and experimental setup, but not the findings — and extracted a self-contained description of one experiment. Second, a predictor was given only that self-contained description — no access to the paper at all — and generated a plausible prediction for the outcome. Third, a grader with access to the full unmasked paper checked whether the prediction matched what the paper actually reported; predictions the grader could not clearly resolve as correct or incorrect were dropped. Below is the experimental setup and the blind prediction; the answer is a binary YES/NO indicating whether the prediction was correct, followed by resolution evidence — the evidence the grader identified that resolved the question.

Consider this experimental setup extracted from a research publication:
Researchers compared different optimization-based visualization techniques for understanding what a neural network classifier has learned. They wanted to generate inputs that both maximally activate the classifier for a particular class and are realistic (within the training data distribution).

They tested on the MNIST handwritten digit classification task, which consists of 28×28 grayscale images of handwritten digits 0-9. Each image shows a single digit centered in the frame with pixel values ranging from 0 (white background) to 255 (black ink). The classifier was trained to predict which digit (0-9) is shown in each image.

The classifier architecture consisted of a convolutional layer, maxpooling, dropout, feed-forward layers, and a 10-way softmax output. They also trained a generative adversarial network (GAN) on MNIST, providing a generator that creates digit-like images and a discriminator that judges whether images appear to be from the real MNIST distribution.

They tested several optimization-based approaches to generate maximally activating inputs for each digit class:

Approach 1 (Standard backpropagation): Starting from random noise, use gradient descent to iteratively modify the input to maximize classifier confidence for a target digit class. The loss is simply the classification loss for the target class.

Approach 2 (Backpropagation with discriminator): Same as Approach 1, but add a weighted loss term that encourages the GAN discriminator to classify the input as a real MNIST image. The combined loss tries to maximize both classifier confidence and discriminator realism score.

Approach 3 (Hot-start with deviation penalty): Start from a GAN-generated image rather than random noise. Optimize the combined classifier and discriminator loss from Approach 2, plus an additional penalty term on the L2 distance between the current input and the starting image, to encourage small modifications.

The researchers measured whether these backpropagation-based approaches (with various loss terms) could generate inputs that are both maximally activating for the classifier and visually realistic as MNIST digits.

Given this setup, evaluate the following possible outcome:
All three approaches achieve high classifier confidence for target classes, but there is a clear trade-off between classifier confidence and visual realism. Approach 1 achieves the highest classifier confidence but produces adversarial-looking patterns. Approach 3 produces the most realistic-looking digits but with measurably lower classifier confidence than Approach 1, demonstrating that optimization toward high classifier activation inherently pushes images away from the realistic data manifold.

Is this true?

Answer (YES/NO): NO